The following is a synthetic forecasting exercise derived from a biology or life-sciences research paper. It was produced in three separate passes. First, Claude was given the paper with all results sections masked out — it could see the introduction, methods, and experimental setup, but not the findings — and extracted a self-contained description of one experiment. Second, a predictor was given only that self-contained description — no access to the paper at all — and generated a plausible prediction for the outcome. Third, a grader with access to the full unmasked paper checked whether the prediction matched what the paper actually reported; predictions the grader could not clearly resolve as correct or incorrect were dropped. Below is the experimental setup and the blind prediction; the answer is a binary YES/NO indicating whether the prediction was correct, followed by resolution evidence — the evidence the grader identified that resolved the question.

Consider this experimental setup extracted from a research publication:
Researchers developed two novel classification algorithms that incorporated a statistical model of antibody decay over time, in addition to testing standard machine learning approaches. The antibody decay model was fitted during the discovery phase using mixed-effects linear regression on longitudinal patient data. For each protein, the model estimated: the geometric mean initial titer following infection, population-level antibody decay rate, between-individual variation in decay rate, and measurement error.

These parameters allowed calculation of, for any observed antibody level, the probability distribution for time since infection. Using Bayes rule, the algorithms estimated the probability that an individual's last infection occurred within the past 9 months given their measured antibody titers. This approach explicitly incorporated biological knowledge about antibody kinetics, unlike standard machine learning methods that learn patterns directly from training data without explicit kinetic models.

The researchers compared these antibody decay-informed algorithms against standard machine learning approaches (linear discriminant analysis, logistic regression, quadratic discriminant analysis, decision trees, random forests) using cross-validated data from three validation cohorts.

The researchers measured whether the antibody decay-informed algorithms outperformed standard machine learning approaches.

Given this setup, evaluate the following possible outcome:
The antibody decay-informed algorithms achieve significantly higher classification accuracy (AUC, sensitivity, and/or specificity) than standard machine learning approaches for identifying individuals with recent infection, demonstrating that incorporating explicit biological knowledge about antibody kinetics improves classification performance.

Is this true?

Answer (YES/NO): NO